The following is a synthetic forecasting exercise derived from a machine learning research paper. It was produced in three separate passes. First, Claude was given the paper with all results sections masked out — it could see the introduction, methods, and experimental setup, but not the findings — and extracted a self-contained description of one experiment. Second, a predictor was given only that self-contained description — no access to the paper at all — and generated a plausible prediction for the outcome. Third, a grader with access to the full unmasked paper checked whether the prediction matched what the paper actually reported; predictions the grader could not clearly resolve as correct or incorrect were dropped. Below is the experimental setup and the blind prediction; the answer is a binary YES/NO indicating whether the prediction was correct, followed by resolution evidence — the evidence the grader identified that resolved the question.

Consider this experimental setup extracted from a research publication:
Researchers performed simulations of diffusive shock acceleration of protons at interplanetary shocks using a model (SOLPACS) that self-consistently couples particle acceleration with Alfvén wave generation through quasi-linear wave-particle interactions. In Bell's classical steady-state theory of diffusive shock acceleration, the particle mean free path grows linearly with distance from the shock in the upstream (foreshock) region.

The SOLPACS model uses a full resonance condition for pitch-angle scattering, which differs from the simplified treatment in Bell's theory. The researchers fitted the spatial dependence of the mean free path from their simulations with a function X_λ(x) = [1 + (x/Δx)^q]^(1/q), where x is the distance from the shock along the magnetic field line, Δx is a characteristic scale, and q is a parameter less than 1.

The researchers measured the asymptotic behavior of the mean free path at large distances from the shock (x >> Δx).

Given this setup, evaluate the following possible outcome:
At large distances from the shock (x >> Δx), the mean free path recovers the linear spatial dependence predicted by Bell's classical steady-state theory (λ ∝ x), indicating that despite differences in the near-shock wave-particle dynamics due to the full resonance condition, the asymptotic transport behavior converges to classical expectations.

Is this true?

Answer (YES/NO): YES